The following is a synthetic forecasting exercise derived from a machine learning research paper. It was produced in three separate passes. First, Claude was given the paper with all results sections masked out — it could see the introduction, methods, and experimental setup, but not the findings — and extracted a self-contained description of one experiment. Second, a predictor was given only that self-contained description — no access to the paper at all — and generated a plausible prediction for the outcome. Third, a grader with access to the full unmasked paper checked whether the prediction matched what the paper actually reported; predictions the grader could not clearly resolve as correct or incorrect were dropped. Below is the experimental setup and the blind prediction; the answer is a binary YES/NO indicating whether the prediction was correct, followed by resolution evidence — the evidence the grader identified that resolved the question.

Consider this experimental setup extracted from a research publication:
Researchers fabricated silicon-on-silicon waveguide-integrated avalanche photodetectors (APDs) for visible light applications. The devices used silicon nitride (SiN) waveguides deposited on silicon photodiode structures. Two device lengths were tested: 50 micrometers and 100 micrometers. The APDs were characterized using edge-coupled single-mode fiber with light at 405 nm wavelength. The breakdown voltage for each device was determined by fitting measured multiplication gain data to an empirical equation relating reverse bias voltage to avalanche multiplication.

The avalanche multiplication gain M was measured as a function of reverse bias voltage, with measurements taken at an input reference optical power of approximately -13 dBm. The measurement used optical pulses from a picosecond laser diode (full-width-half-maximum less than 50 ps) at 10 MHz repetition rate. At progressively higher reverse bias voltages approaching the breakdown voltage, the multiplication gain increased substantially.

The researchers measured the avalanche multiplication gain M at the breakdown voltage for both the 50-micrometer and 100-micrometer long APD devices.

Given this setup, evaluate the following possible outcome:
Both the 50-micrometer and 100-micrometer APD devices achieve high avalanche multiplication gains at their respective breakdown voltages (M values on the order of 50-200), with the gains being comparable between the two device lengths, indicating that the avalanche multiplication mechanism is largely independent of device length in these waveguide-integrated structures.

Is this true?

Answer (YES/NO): NO